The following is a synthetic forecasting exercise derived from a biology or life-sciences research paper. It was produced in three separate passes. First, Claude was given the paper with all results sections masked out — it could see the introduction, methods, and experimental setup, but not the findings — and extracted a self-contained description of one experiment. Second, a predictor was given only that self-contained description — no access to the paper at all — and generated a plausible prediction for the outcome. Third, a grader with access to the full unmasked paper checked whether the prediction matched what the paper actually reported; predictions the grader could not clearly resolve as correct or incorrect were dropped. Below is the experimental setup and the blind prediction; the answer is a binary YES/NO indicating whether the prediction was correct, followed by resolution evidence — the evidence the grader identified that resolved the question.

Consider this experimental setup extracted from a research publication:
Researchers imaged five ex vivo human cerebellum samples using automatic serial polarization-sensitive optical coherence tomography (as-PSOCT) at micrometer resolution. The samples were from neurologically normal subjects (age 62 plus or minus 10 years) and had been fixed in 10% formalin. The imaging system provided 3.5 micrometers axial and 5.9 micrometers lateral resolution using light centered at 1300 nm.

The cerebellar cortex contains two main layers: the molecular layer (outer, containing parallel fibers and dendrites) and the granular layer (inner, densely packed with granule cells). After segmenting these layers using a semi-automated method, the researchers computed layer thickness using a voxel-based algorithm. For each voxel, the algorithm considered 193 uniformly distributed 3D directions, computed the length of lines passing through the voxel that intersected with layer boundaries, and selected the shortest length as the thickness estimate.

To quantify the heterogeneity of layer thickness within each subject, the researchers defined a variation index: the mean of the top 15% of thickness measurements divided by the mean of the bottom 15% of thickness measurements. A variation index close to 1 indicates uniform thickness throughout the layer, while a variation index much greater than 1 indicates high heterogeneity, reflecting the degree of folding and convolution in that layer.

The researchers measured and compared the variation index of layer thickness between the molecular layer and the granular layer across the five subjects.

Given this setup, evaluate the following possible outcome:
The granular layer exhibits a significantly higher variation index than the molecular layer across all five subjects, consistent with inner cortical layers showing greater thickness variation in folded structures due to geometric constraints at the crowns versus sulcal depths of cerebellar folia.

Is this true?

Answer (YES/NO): YES